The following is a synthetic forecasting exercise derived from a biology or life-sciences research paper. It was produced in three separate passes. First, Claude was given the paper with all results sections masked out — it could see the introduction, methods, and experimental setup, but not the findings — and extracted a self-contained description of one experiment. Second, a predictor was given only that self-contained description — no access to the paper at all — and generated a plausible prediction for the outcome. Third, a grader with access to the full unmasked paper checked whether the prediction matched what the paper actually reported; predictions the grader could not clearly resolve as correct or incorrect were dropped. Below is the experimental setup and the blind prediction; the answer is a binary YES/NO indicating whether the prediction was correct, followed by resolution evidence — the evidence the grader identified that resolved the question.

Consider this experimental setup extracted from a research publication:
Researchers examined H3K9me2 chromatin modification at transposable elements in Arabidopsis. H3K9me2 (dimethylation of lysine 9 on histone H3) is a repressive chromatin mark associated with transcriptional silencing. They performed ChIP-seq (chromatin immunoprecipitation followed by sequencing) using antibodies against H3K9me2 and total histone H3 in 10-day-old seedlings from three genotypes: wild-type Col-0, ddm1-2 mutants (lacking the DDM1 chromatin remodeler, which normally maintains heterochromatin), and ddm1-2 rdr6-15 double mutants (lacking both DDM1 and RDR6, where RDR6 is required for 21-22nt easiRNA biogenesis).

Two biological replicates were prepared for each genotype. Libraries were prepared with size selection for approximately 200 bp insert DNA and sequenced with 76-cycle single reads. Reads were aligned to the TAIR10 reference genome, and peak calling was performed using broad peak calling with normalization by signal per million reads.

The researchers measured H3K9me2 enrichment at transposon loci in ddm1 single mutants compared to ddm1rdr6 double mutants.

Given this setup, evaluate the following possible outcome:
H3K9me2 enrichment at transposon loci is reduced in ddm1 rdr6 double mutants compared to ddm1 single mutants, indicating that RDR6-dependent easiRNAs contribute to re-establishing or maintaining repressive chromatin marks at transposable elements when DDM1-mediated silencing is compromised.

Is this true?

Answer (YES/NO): YES